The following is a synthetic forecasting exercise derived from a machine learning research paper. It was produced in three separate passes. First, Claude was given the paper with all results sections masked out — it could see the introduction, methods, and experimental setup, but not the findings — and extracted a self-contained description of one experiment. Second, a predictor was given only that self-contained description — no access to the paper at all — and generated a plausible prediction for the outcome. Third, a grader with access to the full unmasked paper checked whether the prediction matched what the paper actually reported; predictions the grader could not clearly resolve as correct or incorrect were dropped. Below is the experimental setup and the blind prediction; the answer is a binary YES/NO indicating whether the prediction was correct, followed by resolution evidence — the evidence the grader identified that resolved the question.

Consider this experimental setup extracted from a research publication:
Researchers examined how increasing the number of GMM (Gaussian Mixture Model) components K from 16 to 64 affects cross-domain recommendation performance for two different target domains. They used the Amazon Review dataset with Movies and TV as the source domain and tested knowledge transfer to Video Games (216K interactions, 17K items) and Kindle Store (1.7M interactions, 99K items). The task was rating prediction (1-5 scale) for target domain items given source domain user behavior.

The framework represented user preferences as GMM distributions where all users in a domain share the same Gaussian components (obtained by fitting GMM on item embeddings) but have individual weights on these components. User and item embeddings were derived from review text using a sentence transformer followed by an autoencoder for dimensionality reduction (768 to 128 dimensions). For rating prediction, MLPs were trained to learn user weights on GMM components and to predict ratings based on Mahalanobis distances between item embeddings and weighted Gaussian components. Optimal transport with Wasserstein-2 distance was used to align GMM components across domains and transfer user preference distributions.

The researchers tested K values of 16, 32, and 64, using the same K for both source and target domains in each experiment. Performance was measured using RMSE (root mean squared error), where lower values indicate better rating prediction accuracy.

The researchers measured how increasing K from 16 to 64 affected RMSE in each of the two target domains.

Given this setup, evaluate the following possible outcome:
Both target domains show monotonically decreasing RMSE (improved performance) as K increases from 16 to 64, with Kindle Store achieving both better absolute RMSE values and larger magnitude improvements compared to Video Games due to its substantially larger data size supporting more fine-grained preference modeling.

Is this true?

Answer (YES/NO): NO